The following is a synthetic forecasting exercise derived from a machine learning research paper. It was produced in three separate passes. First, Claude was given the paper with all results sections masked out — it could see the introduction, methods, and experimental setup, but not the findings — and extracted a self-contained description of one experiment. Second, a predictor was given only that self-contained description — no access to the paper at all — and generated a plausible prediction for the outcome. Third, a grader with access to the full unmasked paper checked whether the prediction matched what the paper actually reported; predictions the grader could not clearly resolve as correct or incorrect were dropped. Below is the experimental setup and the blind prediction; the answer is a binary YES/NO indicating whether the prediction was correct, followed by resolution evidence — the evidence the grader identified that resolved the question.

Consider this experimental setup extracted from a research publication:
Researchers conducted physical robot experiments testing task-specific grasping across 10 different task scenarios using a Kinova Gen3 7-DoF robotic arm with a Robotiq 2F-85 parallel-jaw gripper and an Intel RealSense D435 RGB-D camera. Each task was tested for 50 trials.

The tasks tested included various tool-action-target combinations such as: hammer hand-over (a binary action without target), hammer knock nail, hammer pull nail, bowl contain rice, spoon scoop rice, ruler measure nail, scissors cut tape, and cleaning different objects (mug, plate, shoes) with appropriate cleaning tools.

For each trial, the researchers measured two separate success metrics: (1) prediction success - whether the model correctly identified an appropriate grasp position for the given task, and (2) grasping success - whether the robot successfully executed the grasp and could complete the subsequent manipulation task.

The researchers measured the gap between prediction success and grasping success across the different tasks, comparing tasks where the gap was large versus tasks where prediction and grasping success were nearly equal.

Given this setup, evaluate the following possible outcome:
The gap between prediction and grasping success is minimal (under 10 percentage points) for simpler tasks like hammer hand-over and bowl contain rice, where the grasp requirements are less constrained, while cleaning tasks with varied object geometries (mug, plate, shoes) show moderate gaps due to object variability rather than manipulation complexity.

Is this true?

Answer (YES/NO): NO